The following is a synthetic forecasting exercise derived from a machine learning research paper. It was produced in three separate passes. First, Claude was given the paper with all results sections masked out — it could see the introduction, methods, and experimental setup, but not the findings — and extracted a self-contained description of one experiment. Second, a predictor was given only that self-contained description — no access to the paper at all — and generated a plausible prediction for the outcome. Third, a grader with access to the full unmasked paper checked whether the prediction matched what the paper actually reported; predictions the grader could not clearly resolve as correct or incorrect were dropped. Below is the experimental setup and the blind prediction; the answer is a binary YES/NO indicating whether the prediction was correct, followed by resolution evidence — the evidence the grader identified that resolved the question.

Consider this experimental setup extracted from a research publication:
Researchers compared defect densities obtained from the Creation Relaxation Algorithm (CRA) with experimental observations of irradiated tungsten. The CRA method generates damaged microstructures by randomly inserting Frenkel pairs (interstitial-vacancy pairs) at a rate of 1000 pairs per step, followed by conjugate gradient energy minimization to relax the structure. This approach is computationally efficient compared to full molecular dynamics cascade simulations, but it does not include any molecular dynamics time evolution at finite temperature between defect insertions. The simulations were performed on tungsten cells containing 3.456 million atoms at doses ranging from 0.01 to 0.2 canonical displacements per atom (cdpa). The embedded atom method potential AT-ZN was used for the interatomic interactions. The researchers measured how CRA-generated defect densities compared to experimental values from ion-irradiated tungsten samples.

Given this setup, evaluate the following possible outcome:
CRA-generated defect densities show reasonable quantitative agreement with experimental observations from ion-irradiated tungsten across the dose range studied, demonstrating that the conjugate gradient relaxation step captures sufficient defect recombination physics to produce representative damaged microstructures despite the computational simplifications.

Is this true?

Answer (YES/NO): NO